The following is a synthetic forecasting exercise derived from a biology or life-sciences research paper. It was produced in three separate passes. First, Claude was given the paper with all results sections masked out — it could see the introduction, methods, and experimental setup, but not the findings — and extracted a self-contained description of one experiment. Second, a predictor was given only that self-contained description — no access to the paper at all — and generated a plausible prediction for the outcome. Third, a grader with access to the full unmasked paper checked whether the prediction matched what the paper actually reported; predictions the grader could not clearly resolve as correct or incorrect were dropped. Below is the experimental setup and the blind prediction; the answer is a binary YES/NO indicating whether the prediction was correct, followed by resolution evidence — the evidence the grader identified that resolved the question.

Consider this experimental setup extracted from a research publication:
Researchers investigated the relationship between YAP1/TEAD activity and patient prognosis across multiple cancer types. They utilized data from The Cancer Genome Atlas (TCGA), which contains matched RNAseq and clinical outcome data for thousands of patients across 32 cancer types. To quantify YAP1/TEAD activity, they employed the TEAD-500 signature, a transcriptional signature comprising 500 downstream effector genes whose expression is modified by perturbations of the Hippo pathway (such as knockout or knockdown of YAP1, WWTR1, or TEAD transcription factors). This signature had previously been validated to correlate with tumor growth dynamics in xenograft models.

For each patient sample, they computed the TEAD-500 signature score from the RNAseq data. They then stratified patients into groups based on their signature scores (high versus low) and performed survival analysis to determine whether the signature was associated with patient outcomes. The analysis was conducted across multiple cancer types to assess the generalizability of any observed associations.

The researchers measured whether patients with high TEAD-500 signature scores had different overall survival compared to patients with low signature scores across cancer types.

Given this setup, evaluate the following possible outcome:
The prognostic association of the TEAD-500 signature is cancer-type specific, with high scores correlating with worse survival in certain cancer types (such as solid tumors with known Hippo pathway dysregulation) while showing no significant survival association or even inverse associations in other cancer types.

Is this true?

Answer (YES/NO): YES